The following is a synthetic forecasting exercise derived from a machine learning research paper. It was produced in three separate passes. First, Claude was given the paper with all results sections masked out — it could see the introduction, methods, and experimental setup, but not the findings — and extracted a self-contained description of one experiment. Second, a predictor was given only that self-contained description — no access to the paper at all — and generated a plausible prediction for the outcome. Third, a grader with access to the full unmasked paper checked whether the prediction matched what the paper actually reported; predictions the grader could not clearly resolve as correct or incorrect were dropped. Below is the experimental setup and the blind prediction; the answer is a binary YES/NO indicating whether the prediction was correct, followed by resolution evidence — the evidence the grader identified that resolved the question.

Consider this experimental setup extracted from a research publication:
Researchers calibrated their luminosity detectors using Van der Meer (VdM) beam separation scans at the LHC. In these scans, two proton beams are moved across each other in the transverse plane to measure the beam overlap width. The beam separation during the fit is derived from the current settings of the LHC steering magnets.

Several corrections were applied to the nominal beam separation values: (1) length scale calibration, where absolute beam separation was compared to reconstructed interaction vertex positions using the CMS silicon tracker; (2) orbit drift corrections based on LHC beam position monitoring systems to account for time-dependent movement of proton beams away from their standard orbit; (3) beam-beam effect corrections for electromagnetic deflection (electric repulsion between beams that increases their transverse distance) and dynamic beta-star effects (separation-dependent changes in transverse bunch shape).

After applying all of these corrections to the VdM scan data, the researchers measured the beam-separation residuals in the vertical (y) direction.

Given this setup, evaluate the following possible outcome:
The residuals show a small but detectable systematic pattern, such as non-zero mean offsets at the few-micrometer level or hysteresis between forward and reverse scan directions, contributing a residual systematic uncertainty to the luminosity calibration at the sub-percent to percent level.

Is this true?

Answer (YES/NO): YES